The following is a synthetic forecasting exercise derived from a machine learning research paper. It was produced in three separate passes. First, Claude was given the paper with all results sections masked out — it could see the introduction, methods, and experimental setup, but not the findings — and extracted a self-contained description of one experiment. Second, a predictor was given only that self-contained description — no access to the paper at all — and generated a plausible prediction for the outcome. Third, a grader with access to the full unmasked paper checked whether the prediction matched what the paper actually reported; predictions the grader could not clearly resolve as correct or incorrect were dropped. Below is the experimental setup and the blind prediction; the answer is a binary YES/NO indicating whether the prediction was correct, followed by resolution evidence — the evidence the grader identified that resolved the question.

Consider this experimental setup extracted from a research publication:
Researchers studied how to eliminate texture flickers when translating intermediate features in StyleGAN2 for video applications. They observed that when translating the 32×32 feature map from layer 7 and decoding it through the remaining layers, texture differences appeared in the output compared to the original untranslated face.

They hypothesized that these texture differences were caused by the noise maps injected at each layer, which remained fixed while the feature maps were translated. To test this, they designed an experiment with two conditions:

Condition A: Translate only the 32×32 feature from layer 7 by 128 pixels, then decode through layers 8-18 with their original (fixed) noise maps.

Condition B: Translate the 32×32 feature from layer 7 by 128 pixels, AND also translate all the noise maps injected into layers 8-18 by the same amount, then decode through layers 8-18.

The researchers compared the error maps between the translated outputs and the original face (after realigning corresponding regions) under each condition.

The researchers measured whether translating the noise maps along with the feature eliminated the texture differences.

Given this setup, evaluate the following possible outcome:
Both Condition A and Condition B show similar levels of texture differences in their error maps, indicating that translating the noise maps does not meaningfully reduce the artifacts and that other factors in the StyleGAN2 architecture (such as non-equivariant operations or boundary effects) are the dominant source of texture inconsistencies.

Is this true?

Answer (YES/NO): NO